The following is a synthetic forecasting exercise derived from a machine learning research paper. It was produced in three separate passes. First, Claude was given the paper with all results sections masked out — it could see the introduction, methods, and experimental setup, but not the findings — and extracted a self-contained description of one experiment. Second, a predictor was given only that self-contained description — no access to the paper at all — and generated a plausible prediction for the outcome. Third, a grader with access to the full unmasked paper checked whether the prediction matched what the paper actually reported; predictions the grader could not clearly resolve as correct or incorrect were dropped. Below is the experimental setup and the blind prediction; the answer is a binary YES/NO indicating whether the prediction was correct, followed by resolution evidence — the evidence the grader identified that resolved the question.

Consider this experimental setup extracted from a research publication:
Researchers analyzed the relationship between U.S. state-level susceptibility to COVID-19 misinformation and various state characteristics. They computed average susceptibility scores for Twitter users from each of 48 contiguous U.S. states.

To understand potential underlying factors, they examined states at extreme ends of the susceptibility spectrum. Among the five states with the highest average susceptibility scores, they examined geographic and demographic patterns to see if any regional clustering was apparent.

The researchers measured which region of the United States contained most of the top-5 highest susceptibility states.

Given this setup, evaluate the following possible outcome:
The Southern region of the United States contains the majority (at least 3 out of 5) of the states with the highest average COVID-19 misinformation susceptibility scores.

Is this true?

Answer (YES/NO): YES